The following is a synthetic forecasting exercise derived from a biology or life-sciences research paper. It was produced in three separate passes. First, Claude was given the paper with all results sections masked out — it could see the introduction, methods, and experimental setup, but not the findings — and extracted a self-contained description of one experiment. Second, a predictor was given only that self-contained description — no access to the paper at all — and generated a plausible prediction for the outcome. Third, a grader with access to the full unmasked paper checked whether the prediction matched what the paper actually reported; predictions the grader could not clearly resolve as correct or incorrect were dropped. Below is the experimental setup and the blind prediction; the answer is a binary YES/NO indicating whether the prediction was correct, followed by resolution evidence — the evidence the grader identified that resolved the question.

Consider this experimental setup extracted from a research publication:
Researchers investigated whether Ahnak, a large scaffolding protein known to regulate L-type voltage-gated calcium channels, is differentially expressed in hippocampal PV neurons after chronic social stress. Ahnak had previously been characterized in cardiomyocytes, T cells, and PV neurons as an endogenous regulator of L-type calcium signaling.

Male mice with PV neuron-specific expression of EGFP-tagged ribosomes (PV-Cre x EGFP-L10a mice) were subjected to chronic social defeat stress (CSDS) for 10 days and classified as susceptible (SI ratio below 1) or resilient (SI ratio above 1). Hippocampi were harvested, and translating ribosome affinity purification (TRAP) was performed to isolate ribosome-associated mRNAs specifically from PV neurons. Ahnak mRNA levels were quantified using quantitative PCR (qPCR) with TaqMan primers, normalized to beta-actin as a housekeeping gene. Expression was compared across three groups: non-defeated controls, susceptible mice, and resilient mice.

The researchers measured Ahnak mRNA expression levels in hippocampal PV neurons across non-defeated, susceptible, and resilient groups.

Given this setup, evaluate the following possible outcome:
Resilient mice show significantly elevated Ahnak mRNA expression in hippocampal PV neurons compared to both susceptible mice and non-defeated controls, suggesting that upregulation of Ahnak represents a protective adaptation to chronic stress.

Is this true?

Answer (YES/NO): NO